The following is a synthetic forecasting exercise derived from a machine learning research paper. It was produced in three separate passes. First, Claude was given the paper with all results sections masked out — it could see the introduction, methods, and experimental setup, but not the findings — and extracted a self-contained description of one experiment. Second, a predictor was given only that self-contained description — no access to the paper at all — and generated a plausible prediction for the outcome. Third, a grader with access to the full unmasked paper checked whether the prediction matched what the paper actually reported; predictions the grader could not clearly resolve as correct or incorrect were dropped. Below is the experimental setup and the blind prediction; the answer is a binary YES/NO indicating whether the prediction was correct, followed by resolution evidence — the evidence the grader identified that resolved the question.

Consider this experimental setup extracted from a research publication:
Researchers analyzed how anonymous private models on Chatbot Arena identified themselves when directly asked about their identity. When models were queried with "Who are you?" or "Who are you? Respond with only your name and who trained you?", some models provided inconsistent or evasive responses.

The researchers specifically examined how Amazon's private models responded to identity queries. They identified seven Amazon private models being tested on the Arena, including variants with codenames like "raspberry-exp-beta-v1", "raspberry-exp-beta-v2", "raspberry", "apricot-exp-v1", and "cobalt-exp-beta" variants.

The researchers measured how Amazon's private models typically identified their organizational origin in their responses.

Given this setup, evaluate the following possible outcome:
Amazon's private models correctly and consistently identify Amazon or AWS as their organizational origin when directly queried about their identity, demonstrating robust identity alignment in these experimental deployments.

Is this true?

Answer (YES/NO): YES